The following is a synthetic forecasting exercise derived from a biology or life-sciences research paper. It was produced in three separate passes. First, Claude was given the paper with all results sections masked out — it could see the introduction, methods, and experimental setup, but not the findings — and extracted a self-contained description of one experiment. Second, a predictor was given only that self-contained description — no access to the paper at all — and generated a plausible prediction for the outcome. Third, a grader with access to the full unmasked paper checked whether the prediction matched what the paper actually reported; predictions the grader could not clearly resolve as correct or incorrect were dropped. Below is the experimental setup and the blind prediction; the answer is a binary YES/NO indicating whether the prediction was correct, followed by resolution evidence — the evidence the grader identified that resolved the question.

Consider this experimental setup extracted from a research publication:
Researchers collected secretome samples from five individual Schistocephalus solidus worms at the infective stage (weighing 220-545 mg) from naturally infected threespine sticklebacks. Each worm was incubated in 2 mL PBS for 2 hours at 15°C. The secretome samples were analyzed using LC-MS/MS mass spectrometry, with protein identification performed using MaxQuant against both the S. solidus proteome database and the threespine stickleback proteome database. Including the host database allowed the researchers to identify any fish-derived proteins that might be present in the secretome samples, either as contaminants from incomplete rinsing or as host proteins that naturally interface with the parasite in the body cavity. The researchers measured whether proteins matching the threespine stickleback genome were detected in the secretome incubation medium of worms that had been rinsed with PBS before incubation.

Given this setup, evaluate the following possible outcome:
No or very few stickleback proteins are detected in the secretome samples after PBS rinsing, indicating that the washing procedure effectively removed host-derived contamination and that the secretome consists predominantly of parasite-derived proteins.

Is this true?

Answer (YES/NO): NO